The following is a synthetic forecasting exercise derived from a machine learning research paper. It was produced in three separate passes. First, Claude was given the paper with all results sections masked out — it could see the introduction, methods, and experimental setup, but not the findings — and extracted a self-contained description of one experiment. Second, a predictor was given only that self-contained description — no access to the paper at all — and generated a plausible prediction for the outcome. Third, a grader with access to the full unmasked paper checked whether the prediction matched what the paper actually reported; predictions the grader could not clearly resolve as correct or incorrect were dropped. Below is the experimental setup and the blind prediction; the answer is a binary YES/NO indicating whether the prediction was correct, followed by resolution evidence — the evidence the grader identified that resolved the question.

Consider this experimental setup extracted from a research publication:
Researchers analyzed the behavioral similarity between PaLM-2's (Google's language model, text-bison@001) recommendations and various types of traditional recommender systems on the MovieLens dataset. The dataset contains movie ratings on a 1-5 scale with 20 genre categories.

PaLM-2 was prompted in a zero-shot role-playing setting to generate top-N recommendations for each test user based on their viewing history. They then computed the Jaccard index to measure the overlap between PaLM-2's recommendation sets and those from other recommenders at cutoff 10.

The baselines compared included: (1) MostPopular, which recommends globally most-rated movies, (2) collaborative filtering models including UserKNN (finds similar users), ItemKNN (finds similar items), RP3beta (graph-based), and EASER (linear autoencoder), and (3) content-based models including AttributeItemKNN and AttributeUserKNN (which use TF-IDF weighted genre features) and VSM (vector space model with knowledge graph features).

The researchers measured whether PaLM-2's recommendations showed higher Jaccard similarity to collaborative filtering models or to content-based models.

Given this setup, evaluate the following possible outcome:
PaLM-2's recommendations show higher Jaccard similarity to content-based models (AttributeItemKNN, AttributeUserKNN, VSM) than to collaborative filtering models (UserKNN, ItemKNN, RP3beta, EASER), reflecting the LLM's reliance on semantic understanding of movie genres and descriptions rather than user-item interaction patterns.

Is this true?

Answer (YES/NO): NO